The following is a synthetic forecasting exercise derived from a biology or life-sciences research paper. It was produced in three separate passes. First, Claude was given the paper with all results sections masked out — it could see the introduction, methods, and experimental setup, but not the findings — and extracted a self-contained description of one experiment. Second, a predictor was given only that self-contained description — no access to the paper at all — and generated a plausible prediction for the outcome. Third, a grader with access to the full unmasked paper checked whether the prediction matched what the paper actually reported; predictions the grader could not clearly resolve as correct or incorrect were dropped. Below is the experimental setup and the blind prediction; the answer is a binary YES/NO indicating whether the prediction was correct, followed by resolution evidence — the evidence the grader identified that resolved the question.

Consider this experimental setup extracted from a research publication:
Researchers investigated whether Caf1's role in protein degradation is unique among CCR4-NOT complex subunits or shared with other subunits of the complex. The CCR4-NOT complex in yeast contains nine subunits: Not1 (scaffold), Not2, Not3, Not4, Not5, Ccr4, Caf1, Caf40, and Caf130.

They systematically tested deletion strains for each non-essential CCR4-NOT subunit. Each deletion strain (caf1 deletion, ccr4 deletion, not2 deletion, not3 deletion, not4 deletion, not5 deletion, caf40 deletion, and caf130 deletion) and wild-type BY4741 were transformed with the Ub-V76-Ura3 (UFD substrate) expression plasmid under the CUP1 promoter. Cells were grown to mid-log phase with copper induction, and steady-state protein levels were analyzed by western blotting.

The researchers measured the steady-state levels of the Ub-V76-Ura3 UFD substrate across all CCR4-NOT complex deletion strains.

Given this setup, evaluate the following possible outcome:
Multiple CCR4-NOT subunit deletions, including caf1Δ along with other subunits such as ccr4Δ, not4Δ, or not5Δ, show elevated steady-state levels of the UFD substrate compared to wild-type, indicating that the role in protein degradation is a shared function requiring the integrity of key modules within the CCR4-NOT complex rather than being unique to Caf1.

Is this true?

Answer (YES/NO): NO